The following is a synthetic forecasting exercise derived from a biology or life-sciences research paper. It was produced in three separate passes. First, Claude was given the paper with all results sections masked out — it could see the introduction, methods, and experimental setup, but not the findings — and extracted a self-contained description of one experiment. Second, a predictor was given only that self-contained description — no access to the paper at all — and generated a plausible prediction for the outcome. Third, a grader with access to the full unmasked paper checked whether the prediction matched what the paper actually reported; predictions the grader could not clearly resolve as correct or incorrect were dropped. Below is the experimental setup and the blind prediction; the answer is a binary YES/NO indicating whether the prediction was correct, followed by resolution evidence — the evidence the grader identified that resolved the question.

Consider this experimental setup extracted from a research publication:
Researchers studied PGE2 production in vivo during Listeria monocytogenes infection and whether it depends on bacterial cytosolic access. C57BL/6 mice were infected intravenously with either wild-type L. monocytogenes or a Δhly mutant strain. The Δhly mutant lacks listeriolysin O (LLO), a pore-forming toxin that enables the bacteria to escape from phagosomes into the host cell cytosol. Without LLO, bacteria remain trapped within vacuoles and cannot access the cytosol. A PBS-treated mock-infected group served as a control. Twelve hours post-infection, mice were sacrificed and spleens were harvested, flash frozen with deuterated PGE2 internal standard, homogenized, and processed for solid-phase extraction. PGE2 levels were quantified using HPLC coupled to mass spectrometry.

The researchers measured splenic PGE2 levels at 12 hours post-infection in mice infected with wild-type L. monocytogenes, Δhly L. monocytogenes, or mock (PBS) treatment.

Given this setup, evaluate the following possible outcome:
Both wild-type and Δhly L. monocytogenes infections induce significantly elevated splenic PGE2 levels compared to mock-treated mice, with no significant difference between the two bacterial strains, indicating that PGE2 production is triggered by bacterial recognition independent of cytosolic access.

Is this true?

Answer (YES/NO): NO